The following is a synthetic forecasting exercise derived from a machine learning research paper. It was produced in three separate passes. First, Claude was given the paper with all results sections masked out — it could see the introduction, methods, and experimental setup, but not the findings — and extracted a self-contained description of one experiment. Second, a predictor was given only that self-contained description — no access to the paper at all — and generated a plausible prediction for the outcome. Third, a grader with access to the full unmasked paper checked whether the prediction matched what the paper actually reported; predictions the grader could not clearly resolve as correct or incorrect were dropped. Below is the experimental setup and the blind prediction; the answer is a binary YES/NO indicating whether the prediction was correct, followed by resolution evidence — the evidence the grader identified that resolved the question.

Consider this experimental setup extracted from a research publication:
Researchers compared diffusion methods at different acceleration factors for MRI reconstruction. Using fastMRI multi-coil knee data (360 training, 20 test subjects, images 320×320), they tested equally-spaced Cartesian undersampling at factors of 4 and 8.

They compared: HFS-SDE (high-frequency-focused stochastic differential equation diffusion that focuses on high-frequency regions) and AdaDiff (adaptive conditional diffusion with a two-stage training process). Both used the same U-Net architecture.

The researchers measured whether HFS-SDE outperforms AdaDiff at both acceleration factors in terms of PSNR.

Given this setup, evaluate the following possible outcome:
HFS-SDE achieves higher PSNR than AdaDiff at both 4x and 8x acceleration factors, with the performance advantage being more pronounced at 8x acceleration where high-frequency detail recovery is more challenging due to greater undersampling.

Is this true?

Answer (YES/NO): NO